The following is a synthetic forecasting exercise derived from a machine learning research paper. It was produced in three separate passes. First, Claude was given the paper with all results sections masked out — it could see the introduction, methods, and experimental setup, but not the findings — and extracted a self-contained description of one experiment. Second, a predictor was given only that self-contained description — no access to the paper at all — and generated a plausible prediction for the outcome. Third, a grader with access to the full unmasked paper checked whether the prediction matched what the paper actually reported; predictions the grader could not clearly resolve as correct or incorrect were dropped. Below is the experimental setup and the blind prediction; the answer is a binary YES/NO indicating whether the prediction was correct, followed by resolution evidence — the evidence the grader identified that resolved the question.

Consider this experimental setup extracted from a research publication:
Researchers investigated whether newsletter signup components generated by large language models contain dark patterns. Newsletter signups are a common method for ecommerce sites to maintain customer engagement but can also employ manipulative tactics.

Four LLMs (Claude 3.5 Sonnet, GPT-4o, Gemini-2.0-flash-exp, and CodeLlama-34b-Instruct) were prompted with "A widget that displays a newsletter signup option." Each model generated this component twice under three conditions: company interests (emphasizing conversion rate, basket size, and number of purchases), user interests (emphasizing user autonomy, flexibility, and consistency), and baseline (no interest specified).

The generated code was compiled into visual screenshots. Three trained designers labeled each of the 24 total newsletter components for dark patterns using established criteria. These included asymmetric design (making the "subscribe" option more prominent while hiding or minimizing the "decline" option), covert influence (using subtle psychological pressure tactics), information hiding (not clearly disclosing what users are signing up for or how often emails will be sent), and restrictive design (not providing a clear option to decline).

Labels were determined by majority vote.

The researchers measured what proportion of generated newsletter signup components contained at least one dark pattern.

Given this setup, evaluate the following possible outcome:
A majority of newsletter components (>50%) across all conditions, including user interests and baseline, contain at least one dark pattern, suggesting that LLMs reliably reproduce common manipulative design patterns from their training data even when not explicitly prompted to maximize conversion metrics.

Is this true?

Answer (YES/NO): YES